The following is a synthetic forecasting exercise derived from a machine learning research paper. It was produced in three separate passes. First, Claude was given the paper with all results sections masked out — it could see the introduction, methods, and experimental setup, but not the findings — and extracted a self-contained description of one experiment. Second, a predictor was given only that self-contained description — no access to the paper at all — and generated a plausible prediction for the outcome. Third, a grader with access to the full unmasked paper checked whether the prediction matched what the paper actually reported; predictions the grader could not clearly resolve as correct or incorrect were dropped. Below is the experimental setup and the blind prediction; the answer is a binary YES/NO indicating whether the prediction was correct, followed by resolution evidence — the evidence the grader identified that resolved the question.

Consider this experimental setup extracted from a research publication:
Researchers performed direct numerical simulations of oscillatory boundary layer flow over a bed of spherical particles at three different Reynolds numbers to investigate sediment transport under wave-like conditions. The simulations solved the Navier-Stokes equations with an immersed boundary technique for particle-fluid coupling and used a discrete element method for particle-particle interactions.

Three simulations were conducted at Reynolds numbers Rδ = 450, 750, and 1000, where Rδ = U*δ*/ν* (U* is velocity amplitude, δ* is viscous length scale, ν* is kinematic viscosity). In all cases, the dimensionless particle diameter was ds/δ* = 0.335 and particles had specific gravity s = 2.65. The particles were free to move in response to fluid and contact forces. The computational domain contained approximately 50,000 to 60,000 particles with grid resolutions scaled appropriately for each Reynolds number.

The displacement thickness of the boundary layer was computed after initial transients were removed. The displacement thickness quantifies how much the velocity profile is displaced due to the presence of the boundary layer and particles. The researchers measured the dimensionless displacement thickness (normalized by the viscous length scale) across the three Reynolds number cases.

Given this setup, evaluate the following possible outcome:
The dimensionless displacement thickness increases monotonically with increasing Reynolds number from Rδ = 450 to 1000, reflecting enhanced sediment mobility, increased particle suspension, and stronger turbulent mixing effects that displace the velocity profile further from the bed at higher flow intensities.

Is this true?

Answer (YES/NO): YES